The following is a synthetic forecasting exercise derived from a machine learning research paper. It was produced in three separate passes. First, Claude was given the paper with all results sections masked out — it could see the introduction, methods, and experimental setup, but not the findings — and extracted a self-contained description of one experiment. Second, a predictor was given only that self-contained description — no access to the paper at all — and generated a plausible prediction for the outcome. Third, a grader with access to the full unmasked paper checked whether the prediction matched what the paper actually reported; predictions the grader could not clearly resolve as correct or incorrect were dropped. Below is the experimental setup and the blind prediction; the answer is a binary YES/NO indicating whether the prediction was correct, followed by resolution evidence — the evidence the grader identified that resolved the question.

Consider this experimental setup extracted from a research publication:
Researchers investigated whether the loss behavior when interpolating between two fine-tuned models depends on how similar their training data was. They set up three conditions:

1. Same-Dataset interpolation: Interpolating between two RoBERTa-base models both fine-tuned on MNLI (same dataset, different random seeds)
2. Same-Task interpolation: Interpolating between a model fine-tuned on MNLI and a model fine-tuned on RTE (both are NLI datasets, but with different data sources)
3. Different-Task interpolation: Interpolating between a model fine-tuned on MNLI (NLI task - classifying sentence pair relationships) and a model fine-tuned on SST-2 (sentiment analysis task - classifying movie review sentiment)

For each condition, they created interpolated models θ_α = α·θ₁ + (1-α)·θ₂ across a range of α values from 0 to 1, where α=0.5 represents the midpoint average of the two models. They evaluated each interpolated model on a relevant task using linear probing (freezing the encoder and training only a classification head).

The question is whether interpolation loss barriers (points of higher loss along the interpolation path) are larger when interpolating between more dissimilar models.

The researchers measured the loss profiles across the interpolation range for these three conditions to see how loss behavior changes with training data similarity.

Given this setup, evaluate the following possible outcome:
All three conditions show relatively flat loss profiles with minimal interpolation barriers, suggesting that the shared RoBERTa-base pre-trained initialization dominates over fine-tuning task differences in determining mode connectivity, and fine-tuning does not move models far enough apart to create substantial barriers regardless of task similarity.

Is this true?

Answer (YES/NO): NO